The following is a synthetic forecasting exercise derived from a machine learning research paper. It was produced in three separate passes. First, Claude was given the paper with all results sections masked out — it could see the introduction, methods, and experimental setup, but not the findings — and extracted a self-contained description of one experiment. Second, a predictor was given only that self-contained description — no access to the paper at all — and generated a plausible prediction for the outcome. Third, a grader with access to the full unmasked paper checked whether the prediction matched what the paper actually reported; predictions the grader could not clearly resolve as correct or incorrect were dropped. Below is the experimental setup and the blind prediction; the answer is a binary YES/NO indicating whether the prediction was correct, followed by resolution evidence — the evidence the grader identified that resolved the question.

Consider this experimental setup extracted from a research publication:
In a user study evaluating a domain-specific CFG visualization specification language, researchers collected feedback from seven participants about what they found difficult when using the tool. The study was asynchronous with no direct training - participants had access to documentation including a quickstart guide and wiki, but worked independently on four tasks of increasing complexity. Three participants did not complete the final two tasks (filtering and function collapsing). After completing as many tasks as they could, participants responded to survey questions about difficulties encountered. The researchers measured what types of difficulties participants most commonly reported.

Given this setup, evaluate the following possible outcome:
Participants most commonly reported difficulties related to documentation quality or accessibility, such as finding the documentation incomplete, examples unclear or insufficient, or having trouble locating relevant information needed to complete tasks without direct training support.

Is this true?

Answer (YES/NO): NO